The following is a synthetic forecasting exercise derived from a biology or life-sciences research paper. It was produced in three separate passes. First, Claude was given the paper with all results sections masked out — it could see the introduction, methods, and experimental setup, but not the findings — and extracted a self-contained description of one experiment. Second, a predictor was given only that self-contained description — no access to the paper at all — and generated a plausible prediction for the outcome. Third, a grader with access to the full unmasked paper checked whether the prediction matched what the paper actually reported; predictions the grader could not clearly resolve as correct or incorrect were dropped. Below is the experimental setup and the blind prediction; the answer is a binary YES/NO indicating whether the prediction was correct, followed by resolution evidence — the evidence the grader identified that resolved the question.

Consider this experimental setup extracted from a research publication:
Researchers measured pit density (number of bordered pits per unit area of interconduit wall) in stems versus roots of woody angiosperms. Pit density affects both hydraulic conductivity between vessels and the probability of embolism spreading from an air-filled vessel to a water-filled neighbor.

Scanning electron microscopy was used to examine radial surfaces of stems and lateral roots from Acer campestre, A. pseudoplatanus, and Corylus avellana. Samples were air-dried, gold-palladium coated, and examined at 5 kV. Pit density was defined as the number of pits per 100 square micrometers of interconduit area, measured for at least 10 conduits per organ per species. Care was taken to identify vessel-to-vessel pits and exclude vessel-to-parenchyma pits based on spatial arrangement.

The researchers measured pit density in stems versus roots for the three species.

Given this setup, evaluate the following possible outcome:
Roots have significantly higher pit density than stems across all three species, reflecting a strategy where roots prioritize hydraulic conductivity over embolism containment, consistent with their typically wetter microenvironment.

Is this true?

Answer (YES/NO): NO